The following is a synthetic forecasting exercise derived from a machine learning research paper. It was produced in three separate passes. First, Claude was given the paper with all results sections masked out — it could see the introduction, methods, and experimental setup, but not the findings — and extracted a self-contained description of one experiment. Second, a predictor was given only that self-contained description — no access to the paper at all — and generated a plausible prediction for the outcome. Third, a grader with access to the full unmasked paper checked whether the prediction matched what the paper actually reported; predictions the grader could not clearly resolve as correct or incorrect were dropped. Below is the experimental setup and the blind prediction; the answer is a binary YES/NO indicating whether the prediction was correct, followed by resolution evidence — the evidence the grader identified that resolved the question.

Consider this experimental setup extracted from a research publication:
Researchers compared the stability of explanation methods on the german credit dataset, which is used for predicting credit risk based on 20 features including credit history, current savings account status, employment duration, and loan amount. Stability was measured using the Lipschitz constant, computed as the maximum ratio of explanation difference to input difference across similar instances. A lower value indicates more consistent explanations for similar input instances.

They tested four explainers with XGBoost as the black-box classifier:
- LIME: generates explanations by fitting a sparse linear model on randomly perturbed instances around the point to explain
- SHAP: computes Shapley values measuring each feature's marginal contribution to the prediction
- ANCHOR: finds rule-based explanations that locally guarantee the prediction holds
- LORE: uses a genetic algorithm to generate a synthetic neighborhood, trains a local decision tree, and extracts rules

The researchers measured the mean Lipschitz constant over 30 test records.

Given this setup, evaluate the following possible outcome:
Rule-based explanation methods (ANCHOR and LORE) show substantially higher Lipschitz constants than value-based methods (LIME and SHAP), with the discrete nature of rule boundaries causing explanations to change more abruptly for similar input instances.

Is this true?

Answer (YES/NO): YES